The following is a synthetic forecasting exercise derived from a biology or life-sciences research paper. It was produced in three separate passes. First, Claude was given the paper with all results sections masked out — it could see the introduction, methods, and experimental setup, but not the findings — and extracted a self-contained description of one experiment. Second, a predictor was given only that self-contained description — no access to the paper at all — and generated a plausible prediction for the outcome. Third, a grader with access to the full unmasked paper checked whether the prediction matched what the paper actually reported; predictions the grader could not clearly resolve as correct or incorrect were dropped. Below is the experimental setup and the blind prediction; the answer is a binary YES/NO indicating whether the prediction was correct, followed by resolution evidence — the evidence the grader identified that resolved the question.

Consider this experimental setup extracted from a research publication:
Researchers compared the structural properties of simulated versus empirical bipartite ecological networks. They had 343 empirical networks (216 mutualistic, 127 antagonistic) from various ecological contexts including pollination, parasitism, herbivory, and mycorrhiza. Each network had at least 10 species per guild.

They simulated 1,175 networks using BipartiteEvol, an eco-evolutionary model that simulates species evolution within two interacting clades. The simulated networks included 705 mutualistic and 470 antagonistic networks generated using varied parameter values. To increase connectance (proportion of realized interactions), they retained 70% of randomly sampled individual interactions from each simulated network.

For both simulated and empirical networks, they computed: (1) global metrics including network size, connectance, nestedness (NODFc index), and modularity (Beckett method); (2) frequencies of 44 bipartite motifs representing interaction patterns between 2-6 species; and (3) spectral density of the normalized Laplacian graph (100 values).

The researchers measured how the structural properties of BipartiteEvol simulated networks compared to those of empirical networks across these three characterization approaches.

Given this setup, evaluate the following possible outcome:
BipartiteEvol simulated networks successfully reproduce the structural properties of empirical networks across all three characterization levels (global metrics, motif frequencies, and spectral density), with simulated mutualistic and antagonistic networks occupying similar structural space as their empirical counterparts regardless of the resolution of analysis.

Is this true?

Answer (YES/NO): NO